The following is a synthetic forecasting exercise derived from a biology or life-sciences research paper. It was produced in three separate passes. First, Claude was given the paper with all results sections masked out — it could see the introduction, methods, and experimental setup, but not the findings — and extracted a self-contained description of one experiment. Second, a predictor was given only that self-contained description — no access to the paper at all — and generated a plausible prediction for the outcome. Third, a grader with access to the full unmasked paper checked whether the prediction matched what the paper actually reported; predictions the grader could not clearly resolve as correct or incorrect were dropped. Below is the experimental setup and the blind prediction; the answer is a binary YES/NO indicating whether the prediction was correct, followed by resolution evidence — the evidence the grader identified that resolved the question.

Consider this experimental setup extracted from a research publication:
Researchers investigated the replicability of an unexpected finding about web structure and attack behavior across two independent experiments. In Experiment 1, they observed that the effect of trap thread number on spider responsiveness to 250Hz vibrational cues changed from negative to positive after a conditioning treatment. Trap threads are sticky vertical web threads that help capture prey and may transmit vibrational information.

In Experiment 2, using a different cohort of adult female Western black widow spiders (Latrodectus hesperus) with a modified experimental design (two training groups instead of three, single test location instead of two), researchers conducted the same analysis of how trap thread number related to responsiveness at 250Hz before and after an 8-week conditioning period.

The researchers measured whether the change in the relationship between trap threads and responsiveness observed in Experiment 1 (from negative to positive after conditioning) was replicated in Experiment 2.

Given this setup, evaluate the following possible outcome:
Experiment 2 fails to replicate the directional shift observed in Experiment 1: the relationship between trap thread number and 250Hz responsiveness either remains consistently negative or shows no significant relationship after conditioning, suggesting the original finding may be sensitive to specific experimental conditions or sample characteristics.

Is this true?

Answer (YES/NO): NO